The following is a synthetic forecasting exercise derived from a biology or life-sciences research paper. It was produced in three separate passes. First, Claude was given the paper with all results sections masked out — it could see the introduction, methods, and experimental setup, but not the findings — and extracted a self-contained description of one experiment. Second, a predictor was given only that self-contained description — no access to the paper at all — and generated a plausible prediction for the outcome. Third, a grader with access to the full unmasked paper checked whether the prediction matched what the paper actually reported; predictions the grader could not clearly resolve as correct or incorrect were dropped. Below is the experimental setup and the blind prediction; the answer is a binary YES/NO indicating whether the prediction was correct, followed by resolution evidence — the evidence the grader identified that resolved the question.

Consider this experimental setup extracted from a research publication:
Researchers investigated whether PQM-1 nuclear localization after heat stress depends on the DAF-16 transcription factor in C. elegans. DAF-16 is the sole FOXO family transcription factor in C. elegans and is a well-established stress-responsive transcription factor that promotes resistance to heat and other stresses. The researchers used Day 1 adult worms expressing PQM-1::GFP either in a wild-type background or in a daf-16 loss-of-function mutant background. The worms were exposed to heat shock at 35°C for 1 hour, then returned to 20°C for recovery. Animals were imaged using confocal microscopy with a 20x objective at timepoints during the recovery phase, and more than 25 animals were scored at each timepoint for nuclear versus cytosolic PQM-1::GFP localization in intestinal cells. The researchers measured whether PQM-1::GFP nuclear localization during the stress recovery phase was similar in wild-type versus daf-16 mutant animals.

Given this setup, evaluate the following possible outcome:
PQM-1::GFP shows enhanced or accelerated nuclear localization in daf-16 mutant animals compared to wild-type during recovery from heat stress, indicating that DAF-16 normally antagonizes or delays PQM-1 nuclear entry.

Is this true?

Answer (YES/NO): NO